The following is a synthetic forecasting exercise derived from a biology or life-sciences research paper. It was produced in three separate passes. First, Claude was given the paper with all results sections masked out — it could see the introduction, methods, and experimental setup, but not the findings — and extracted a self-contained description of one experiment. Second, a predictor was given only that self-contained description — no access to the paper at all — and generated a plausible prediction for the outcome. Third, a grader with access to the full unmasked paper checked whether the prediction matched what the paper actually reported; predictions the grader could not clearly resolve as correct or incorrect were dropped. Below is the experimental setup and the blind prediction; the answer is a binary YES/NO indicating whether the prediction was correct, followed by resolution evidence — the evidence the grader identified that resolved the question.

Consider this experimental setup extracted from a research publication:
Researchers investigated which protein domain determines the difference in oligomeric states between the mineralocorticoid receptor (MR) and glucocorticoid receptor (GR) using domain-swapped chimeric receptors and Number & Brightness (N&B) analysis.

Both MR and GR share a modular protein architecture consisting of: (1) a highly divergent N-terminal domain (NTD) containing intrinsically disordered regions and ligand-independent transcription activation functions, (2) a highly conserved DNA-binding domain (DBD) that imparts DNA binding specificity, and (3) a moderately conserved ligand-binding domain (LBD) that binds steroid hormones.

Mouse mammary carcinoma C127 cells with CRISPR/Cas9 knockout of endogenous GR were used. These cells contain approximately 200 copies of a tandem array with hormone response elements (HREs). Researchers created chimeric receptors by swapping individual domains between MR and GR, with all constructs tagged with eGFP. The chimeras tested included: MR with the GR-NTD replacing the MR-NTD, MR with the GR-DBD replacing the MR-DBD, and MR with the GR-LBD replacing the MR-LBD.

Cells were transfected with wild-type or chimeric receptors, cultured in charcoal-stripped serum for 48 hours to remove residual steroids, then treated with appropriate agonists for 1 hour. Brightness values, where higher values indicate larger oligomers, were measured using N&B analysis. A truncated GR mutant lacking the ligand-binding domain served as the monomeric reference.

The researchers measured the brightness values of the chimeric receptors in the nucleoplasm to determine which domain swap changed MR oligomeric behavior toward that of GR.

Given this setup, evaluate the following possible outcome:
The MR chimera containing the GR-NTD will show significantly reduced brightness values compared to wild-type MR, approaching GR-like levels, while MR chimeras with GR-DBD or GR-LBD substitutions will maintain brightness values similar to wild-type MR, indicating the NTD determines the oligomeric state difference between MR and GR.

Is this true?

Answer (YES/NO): NO